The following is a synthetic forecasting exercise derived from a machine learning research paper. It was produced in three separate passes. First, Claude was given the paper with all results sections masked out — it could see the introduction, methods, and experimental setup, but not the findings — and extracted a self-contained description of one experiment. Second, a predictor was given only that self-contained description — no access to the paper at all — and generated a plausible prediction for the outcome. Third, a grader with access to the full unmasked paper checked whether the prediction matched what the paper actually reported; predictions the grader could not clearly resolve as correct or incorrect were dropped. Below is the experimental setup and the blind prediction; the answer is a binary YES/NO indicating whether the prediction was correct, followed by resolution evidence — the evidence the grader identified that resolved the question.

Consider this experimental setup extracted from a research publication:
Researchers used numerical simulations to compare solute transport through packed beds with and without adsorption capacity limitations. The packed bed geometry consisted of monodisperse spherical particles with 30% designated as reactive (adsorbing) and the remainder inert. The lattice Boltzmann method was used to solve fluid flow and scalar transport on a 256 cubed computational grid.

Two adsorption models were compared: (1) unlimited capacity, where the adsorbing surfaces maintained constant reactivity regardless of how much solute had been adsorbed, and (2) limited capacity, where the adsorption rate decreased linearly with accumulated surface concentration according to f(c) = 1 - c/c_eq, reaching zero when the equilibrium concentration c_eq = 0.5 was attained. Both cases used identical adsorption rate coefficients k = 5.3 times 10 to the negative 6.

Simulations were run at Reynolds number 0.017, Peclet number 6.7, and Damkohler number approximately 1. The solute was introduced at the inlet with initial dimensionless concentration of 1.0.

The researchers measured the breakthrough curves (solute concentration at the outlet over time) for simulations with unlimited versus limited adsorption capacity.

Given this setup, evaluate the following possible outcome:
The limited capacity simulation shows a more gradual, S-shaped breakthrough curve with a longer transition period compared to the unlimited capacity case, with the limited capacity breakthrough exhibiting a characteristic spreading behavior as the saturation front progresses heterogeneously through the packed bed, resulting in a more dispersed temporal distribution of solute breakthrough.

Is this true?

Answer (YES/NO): NO